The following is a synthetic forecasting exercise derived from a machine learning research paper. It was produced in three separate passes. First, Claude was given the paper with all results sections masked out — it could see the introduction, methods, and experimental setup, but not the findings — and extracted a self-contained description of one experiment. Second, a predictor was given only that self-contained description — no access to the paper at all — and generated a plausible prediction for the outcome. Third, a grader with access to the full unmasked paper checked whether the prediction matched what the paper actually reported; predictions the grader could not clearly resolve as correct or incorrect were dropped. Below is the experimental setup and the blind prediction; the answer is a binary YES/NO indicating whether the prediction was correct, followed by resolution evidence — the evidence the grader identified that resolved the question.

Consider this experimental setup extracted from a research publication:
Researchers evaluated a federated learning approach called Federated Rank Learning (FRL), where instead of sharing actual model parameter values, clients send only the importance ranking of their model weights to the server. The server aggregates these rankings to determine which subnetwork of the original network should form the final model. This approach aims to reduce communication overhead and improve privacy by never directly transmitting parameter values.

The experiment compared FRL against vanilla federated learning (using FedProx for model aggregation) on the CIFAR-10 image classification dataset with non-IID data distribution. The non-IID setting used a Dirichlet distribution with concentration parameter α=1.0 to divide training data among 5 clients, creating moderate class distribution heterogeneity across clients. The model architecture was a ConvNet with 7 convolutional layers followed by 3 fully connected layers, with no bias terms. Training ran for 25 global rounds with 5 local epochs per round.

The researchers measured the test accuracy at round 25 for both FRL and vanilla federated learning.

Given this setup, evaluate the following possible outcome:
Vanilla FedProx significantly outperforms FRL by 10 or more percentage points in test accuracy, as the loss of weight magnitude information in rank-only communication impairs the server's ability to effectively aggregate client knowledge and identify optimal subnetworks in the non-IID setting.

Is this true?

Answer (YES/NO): YES